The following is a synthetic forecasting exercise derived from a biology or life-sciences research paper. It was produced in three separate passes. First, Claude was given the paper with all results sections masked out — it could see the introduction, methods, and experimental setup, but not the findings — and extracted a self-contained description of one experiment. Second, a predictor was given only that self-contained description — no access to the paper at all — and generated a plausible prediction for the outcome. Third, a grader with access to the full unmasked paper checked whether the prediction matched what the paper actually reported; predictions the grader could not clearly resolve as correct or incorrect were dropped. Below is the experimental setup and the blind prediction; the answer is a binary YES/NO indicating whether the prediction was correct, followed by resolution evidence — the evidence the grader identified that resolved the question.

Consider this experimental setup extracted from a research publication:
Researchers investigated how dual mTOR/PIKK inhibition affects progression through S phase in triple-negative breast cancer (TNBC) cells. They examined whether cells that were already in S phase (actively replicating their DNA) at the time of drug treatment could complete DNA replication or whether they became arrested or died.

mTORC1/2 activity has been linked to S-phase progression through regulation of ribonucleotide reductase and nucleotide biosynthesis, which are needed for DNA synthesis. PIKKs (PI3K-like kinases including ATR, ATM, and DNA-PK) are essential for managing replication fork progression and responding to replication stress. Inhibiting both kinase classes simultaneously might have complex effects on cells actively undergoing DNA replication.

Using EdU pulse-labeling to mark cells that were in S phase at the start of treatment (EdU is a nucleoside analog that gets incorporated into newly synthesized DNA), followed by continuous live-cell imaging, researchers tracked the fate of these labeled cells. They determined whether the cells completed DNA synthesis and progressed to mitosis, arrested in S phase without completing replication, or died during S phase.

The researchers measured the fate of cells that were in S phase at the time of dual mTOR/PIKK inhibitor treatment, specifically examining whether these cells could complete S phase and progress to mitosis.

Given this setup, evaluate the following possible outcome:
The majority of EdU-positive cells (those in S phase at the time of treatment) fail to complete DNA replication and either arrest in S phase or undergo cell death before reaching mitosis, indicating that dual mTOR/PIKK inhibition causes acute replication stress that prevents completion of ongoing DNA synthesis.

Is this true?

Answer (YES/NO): YES